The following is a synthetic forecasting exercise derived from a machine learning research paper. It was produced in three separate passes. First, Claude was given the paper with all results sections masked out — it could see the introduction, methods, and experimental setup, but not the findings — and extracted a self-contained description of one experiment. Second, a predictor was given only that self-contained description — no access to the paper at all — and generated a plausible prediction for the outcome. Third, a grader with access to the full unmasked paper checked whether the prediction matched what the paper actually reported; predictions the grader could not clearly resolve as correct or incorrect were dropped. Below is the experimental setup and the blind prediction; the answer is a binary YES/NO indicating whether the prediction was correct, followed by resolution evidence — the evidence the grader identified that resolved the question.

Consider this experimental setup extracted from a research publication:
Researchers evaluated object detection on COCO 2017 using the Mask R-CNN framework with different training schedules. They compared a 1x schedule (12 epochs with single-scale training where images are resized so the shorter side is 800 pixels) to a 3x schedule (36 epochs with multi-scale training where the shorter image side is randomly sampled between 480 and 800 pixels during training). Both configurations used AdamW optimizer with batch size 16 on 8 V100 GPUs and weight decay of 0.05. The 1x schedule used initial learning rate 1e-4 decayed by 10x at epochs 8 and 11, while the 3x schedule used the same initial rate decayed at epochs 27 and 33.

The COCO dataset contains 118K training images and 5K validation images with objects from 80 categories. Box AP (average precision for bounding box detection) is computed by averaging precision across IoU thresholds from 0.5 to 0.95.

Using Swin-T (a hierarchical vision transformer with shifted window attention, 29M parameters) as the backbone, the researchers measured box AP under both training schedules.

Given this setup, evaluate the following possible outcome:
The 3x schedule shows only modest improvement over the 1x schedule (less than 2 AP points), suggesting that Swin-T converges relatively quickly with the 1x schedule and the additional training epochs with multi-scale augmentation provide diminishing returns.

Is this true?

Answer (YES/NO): NO